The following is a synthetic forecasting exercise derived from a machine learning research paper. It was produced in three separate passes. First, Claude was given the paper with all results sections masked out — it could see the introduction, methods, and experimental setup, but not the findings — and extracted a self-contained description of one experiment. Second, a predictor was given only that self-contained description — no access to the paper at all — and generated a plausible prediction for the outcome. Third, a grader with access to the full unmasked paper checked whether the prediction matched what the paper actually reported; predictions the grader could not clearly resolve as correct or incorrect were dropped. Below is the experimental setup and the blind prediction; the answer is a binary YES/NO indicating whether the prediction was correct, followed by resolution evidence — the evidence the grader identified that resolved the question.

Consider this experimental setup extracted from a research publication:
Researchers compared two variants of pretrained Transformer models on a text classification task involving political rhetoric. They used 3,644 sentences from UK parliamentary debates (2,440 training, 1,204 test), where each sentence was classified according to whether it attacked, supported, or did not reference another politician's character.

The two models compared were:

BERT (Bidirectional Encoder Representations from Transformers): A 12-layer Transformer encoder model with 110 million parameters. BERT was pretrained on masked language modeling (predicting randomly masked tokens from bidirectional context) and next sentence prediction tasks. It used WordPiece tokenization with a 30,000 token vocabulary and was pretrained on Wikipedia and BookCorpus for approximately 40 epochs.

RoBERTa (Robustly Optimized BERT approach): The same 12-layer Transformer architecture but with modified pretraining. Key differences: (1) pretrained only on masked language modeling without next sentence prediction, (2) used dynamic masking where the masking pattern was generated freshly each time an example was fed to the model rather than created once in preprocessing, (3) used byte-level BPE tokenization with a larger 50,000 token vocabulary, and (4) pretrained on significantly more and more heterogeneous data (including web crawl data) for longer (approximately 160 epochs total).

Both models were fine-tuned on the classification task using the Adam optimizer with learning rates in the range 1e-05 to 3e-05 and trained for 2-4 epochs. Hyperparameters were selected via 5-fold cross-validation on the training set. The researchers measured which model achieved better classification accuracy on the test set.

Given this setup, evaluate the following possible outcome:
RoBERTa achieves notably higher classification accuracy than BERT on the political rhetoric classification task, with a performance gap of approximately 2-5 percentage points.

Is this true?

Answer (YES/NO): NO